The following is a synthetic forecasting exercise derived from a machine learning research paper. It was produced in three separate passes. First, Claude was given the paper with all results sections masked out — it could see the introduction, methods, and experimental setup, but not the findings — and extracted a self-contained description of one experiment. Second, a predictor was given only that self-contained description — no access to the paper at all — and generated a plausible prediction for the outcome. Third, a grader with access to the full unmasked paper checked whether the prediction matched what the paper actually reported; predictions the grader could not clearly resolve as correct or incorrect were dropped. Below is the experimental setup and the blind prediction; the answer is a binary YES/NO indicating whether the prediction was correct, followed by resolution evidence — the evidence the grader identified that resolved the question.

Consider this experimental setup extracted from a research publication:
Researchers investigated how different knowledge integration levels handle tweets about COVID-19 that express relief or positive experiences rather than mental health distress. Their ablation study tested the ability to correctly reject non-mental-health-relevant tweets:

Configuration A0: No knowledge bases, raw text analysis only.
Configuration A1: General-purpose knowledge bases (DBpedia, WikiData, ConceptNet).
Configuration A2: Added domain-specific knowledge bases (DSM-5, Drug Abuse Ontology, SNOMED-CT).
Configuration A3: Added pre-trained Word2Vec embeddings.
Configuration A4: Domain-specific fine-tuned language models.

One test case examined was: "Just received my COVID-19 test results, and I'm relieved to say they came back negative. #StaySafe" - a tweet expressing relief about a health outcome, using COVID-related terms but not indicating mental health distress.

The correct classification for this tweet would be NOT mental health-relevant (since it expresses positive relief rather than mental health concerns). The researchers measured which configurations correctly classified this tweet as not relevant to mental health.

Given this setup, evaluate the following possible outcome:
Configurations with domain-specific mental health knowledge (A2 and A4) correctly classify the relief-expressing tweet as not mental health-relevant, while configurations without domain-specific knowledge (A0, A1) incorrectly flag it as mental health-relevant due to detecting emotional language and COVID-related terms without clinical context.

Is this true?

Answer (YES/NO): NO